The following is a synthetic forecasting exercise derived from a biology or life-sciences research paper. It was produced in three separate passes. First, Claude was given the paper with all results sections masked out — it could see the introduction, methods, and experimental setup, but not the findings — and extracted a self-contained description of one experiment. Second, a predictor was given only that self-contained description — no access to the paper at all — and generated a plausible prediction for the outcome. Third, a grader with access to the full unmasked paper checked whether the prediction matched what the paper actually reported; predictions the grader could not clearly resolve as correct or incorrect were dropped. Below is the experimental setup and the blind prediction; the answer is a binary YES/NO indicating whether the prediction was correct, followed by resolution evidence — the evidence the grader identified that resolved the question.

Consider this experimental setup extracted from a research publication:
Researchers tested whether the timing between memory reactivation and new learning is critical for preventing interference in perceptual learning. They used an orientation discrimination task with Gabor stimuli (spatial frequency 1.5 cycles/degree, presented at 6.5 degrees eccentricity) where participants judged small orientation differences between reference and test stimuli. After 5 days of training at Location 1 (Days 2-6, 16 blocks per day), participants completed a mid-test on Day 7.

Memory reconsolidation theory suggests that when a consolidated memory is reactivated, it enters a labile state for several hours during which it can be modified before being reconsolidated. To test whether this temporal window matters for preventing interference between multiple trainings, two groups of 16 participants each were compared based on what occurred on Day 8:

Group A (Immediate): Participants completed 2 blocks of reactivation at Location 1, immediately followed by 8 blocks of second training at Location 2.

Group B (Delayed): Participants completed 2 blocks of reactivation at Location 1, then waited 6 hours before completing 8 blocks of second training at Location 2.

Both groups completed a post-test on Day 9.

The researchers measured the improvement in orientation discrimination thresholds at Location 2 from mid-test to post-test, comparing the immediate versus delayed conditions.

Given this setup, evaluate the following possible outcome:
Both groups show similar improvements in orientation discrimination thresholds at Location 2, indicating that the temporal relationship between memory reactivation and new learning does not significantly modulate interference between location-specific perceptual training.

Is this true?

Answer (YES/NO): NO